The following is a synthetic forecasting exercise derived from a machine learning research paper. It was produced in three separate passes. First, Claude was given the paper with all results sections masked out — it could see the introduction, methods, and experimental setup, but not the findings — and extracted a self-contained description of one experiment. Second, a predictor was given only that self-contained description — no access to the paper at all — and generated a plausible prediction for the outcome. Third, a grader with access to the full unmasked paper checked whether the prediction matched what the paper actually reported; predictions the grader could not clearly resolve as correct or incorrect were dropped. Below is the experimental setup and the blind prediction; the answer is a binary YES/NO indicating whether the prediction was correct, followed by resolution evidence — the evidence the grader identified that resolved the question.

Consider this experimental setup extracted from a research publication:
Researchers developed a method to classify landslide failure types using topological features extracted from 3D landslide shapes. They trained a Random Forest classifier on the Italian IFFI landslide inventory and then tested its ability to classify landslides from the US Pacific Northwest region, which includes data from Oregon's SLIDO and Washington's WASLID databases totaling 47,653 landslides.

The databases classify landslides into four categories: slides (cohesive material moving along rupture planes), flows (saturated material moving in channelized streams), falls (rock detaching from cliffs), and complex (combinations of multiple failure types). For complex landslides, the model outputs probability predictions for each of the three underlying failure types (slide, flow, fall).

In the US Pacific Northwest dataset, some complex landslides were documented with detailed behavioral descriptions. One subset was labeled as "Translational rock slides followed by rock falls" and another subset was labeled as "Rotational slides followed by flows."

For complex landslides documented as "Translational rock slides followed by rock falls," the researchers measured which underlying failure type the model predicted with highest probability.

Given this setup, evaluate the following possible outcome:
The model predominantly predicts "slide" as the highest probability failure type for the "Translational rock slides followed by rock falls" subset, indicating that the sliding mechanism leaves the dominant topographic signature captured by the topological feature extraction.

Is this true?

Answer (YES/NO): YES